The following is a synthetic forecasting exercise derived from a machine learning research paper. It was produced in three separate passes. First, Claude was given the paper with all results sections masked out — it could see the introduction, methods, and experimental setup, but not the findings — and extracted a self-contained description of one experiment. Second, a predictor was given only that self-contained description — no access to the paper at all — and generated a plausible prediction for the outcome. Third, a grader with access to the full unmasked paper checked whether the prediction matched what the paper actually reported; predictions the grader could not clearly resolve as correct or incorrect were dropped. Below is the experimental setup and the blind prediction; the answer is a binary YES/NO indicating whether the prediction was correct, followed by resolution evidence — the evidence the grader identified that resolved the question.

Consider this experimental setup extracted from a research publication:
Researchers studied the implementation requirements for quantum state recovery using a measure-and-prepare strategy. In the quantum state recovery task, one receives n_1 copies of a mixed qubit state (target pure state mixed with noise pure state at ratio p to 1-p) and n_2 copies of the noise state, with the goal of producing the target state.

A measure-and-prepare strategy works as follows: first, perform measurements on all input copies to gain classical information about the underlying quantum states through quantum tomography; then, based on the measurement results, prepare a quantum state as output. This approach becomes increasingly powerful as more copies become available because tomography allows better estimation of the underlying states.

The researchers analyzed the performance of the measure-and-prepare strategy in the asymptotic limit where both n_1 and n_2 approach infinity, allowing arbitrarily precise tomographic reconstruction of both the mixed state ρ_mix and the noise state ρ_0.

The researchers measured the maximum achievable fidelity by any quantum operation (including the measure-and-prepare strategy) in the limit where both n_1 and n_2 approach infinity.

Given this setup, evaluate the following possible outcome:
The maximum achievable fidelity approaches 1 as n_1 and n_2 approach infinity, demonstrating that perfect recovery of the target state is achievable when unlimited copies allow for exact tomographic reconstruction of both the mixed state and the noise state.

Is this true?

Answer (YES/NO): YES